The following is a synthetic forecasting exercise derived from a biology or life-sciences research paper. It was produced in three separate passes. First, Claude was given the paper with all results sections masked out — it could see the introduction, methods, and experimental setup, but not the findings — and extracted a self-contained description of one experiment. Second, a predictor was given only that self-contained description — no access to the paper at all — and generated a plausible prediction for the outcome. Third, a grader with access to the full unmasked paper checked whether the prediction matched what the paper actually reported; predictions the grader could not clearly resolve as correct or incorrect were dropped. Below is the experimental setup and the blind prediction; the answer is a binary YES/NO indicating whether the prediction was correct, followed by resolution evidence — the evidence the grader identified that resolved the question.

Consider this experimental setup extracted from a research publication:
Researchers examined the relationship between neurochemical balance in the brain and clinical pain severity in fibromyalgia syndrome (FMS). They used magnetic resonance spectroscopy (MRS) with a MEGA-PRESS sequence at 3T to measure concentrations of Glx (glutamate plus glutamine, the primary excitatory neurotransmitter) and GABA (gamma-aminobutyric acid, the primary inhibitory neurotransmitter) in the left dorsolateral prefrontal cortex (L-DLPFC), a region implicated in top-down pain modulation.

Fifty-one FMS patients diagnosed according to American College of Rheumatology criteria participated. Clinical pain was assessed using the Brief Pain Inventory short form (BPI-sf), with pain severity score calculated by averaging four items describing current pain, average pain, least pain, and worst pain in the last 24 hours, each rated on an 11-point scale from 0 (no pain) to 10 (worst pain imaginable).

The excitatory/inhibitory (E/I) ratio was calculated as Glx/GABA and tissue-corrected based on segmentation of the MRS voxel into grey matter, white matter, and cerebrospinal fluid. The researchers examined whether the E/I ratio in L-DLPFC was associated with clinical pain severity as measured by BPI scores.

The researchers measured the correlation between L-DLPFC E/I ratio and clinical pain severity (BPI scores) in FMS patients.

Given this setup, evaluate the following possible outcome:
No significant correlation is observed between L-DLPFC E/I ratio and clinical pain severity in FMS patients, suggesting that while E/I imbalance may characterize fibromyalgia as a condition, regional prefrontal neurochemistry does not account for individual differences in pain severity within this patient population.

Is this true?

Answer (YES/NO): NO